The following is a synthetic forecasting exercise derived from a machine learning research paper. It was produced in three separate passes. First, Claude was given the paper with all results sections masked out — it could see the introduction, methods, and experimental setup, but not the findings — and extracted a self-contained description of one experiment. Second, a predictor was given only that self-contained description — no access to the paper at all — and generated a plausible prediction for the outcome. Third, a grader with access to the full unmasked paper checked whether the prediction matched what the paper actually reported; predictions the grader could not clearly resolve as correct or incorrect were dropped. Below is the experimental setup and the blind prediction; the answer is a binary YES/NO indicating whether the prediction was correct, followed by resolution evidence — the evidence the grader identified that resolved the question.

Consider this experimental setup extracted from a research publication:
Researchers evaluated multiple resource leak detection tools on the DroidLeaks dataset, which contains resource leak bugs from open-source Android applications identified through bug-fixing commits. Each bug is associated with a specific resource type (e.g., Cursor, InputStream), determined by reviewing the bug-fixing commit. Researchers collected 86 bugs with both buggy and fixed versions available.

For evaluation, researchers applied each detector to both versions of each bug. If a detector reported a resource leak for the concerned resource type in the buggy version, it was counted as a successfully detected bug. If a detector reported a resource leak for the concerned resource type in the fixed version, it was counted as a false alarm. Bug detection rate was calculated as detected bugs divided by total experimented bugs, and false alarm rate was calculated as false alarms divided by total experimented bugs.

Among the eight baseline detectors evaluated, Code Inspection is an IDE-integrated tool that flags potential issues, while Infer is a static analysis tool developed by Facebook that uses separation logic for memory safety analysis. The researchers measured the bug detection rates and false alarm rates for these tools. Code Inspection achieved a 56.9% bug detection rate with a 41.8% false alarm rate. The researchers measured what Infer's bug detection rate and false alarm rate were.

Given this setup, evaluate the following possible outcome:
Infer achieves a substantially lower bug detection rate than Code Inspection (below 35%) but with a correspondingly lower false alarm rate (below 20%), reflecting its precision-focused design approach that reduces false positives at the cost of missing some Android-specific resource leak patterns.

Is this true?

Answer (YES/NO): NO